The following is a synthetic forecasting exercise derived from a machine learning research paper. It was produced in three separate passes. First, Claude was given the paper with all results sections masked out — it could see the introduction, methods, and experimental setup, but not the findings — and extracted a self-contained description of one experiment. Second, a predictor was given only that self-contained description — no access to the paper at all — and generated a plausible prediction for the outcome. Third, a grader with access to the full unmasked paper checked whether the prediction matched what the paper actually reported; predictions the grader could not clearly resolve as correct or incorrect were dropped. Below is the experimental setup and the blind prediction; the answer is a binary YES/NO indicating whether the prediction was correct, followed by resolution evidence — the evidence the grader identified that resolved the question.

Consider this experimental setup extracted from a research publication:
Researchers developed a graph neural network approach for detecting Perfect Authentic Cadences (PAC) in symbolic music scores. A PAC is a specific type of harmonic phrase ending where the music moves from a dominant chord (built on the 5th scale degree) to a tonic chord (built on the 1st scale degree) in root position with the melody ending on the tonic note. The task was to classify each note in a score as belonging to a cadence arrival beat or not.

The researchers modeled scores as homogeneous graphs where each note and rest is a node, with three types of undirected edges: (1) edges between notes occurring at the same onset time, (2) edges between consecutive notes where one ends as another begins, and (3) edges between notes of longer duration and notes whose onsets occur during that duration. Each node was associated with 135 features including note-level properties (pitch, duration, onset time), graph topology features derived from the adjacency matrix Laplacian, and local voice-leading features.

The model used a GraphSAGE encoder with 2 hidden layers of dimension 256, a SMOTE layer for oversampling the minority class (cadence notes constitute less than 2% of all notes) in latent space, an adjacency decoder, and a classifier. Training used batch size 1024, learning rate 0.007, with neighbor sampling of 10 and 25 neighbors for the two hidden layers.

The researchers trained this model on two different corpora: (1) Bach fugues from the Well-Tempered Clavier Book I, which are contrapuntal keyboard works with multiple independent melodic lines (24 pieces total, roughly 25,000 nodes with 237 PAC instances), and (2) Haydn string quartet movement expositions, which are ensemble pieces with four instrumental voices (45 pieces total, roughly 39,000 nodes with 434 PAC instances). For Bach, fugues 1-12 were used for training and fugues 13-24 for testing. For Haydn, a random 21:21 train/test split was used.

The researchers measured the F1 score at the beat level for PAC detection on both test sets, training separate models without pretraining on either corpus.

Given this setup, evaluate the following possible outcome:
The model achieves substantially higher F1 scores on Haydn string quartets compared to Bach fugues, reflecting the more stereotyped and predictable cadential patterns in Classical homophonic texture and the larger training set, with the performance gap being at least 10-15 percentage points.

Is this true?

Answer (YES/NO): NO